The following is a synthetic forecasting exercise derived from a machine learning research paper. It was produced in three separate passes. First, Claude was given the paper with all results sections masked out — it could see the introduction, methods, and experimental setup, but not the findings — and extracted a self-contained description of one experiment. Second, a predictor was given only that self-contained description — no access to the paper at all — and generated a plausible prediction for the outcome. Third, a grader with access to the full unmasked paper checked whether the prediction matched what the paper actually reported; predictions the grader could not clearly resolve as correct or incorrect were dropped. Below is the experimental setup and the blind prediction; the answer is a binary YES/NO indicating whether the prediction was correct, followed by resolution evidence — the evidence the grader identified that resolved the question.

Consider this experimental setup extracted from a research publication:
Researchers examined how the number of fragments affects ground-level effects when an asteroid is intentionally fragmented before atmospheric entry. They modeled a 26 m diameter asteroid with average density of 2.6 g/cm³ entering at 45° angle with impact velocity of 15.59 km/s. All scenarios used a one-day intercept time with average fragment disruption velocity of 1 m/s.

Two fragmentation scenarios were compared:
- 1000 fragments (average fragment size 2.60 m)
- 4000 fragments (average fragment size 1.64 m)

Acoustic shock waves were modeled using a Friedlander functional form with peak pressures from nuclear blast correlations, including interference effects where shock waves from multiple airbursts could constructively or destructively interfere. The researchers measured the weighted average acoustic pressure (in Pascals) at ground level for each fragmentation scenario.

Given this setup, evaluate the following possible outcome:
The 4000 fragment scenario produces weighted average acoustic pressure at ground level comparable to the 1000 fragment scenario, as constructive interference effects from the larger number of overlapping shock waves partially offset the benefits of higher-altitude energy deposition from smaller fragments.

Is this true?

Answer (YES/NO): YES